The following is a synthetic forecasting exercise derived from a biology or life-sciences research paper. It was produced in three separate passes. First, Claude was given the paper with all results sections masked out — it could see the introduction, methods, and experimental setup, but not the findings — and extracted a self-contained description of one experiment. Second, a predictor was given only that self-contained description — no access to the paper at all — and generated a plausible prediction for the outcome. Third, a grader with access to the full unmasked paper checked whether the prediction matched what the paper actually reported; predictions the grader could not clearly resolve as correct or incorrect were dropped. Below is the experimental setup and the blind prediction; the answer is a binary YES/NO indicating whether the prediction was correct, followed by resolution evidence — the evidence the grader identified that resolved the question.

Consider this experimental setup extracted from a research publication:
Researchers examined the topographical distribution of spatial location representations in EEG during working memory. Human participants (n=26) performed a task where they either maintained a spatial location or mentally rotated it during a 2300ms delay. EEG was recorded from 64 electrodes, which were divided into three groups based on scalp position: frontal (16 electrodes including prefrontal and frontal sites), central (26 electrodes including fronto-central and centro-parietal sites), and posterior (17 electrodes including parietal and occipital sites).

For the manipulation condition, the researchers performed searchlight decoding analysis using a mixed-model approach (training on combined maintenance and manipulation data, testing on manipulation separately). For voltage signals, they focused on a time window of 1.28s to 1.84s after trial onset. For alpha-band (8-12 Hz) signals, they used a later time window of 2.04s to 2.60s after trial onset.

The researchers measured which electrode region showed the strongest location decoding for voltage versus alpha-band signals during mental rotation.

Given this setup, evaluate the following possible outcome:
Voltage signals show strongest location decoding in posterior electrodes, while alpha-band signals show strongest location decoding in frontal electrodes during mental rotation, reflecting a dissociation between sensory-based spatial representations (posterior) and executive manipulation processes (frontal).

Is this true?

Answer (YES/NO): NO